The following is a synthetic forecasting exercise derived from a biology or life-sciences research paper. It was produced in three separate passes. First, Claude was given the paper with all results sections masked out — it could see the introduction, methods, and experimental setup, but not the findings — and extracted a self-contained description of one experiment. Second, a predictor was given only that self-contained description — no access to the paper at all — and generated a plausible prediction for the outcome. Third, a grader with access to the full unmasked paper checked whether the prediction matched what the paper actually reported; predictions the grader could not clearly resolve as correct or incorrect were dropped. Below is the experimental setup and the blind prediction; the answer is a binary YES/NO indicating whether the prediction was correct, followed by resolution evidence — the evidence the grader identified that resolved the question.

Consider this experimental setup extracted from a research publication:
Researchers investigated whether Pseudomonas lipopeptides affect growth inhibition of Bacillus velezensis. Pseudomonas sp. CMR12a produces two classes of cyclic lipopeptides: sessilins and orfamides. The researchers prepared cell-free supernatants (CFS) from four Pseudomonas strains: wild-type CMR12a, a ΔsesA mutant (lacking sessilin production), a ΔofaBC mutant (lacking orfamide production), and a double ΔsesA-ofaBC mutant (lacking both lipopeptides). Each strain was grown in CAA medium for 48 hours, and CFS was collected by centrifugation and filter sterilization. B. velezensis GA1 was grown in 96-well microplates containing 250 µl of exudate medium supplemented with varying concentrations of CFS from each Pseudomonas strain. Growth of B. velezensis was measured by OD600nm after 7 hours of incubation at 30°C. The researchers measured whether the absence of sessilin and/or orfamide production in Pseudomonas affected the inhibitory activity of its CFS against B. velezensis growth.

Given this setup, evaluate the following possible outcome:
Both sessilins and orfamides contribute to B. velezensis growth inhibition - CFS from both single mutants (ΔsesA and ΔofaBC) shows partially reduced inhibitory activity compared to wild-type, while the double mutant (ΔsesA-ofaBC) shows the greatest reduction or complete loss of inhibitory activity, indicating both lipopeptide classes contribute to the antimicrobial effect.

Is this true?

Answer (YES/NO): NO